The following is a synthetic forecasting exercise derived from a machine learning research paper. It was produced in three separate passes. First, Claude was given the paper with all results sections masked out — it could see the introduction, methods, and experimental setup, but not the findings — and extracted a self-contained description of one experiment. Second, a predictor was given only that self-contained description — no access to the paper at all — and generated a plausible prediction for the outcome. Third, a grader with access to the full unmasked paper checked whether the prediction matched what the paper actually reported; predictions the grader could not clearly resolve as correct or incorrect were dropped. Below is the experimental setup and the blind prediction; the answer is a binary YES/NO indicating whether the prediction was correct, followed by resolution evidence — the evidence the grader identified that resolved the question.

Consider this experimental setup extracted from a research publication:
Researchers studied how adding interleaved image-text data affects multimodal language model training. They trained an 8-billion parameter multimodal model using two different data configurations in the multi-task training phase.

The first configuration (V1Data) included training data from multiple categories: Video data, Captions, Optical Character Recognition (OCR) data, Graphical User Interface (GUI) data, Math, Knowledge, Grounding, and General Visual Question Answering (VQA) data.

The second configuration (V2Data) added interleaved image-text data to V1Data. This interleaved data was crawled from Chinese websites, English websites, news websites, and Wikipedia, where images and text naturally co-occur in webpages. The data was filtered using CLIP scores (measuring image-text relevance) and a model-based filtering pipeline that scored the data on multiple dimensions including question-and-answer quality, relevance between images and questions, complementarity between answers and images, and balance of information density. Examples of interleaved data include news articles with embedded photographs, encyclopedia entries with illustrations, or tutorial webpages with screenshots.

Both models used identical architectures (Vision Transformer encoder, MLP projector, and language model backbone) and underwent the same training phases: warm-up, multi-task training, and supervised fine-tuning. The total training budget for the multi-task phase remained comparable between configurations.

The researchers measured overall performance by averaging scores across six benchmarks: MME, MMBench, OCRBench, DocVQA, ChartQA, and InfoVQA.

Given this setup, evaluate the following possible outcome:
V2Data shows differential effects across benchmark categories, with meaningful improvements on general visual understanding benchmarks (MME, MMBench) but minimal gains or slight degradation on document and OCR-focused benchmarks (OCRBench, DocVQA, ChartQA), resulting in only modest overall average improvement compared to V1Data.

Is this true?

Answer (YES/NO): NO